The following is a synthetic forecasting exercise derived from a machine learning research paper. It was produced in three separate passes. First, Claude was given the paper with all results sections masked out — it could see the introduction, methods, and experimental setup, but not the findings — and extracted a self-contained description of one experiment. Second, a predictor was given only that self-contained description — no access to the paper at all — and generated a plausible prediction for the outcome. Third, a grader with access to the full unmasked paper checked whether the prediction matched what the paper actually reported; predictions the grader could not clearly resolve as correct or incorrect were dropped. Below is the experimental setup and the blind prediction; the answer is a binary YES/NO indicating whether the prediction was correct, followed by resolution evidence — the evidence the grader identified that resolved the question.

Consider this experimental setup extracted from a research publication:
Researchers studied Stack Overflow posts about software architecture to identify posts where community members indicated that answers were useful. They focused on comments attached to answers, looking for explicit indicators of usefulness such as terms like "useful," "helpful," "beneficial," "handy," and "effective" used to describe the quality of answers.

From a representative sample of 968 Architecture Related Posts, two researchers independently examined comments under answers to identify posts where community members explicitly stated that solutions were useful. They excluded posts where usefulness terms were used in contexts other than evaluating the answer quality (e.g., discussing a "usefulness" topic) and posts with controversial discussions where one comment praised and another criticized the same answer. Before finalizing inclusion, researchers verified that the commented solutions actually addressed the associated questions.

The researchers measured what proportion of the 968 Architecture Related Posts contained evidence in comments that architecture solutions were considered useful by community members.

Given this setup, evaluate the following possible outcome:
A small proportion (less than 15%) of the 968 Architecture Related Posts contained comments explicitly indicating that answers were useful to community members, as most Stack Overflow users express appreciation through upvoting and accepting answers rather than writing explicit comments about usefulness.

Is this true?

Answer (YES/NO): NO